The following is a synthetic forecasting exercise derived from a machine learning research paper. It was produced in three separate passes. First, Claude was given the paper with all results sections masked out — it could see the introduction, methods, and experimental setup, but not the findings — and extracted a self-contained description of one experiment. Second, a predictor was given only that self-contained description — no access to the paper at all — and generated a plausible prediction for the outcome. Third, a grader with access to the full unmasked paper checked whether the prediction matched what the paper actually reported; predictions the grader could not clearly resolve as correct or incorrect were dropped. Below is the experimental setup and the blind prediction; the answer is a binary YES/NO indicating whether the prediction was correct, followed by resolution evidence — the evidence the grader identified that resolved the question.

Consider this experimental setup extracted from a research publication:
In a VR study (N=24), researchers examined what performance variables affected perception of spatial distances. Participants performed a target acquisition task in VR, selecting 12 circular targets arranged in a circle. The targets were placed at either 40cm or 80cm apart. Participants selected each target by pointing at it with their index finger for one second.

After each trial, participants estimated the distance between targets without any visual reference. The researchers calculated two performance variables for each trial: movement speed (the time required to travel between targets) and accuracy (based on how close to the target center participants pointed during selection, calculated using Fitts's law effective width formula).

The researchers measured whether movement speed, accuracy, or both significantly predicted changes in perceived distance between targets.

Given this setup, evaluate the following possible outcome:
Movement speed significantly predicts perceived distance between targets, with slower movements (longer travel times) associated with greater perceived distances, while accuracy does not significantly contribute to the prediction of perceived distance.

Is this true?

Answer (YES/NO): YES